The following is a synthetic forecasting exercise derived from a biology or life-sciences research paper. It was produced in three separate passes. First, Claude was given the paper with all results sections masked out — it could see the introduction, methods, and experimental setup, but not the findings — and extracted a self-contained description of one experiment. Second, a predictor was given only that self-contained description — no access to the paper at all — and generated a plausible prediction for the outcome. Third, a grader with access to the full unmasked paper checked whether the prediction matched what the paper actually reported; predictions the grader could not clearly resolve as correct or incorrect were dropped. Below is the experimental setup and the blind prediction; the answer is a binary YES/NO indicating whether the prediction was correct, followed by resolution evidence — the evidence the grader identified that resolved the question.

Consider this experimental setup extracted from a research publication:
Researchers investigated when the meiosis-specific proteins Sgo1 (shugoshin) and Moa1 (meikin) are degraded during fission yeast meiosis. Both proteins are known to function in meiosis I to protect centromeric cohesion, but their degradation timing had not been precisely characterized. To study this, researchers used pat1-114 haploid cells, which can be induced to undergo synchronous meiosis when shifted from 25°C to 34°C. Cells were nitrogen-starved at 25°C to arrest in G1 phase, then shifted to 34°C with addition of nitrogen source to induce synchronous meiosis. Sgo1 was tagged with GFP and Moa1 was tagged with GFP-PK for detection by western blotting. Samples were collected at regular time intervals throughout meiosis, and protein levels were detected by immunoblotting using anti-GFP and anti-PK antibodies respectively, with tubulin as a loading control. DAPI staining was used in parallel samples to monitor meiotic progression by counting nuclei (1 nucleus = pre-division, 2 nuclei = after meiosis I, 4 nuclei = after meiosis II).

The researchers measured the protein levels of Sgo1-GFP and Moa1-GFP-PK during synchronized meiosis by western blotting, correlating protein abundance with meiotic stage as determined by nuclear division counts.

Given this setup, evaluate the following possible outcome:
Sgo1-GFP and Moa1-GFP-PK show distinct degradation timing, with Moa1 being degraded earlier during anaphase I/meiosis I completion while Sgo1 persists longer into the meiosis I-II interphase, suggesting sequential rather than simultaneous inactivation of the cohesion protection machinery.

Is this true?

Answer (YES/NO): NO